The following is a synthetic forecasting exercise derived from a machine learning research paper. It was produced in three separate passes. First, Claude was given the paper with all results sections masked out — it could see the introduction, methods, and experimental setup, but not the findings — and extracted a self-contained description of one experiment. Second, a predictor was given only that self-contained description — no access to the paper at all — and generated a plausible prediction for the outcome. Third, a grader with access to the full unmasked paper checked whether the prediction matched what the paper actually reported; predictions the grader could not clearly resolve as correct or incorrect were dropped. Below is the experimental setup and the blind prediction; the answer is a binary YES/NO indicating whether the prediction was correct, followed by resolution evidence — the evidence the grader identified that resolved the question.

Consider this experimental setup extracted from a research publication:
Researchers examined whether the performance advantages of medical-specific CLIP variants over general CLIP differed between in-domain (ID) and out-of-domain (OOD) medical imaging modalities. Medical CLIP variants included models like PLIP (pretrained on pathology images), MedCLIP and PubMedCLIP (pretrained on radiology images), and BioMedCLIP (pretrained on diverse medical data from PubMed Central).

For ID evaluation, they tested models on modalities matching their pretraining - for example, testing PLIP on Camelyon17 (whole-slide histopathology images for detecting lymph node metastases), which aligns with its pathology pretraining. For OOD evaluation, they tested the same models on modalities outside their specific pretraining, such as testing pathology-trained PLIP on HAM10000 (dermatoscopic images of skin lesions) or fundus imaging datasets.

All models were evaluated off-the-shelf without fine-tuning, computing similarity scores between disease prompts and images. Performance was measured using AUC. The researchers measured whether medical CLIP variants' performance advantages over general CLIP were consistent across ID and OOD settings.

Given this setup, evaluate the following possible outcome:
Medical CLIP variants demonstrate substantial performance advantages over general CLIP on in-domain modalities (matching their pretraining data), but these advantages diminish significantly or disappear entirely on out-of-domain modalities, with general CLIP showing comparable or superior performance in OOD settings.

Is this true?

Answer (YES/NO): YES